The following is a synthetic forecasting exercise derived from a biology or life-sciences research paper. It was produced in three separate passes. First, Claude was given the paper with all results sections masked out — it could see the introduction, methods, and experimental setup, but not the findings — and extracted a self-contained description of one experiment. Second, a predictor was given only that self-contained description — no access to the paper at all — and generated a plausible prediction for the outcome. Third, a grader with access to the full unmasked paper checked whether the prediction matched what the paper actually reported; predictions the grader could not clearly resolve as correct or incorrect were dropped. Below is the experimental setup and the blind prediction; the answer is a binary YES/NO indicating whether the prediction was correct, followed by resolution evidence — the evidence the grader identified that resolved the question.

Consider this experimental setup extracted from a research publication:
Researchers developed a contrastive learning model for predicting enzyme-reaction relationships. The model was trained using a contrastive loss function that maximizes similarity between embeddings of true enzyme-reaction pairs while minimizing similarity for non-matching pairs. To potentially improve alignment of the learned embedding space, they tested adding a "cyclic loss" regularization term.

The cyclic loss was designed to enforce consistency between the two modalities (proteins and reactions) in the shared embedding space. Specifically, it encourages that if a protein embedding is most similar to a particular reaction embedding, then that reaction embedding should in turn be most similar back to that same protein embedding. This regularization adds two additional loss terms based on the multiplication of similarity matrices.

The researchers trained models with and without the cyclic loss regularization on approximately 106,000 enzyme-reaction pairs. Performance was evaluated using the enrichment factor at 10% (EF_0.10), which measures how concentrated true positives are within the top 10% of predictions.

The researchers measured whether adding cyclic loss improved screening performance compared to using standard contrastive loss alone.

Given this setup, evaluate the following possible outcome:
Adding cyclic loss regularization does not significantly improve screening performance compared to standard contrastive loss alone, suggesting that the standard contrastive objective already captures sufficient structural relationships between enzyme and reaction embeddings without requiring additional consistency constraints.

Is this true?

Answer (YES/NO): NO